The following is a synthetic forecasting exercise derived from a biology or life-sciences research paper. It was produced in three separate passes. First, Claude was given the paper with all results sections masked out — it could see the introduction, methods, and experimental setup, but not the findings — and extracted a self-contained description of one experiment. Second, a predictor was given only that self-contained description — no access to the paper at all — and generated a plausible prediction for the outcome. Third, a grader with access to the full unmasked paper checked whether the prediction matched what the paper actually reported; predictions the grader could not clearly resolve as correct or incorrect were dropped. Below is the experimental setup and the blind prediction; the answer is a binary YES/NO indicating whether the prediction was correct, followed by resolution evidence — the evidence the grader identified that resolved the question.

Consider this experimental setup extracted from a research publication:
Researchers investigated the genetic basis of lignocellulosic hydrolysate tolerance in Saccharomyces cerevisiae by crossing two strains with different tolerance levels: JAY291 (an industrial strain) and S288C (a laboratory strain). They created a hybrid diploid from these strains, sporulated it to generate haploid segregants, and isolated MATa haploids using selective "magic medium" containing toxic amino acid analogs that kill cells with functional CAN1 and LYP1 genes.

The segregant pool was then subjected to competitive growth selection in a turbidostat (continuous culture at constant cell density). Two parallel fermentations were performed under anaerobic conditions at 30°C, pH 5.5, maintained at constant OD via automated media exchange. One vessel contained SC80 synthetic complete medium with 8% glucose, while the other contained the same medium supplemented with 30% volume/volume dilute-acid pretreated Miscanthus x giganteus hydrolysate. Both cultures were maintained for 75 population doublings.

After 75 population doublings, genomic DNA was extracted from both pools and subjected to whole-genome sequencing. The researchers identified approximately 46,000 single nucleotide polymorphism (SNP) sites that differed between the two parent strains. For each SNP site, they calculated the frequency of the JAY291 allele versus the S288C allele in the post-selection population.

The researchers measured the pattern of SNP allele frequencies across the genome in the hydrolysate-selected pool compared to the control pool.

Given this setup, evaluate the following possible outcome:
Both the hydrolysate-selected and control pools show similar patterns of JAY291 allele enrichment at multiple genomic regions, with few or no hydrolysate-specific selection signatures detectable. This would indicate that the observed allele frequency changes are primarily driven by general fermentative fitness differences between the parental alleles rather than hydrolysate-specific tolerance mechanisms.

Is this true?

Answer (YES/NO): NO